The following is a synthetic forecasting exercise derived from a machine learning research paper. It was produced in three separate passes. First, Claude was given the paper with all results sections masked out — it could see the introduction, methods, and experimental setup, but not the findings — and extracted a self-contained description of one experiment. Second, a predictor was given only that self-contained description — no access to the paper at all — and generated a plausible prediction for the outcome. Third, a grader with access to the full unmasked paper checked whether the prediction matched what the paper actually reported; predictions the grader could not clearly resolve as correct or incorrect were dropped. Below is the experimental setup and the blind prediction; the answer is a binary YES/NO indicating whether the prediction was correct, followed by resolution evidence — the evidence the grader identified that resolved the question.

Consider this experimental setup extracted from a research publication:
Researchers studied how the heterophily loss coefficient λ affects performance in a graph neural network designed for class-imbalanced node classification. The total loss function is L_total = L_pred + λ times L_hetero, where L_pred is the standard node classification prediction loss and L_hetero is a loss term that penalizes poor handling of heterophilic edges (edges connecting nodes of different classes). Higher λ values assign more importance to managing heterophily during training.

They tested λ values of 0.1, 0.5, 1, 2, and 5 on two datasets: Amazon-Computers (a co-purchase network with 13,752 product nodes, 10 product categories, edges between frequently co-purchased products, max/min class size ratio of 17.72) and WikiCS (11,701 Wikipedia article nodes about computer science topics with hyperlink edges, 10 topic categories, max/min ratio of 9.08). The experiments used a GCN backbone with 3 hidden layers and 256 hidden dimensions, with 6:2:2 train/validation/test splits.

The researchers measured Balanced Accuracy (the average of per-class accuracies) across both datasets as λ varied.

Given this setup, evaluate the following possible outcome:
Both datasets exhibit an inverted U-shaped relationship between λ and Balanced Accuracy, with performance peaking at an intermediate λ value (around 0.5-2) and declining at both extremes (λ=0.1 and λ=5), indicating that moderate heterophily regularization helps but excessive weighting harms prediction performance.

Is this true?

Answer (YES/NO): NO